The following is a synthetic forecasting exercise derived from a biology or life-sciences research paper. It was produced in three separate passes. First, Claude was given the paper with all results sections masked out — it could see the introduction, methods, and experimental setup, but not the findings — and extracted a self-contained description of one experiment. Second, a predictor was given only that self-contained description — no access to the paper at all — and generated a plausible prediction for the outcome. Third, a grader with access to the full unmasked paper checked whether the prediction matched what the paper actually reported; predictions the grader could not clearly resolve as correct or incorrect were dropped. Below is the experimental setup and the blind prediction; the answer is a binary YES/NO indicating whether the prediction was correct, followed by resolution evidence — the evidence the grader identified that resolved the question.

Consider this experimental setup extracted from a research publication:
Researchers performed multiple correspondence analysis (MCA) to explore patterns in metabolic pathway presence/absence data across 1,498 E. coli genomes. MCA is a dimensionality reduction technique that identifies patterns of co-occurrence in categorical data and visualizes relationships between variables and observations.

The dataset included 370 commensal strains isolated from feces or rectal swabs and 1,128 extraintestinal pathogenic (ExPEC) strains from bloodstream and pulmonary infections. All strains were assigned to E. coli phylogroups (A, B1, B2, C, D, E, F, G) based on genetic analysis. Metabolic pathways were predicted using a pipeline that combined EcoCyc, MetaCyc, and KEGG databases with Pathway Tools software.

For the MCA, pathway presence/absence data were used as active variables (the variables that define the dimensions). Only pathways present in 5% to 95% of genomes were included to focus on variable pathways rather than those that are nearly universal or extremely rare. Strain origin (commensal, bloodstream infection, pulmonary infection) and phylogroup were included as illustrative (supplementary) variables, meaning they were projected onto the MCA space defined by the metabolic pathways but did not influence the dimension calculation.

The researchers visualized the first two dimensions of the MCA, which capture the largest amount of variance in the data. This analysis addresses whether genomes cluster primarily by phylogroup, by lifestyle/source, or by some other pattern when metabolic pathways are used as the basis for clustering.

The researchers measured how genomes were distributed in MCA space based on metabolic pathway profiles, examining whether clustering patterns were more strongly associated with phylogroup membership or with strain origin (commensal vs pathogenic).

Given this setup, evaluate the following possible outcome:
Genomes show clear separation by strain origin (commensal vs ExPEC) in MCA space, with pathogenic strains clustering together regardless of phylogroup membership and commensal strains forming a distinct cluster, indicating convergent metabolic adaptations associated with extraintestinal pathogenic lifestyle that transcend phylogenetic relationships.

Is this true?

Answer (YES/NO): NO